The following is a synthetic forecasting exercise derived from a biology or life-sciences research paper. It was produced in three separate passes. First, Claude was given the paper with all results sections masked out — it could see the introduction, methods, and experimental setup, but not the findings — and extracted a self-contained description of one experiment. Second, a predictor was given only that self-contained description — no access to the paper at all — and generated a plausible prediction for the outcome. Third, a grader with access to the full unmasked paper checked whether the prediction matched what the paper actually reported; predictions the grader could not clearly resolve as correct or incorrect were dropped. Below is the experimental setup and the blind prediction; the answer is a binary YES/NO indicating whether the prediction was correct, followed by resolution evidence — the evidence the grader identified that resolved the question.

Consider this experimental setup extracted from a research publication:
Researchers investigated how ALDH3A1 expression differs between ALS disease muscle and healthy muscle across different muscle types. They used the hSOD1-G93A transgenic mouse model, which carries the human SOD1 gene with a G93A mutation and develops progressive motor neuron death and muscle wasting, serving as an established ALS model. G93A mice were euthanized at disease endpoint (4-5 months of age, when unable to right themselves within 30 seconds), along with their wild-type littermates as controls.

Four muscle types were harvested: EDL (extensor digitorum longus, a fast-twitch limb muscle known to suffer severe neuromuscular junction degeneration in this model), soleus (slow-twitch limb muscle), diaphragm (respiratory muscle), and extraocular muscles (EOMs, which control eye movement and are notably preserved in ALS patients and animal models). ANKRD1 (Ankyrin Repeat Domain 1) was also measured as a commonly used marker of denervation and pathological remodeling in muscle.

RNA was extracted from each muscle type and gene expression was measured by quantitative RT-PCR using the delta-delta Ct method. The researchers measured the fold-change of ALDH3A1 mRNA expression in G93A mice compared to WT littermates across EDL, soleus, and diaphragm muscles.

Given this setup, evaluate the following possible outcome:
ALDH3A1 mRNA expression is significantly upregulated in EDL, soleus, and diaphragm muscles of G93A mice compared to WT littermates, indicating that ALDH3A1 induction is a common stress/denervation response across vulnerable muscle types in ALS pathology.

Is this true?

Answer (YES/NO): YES